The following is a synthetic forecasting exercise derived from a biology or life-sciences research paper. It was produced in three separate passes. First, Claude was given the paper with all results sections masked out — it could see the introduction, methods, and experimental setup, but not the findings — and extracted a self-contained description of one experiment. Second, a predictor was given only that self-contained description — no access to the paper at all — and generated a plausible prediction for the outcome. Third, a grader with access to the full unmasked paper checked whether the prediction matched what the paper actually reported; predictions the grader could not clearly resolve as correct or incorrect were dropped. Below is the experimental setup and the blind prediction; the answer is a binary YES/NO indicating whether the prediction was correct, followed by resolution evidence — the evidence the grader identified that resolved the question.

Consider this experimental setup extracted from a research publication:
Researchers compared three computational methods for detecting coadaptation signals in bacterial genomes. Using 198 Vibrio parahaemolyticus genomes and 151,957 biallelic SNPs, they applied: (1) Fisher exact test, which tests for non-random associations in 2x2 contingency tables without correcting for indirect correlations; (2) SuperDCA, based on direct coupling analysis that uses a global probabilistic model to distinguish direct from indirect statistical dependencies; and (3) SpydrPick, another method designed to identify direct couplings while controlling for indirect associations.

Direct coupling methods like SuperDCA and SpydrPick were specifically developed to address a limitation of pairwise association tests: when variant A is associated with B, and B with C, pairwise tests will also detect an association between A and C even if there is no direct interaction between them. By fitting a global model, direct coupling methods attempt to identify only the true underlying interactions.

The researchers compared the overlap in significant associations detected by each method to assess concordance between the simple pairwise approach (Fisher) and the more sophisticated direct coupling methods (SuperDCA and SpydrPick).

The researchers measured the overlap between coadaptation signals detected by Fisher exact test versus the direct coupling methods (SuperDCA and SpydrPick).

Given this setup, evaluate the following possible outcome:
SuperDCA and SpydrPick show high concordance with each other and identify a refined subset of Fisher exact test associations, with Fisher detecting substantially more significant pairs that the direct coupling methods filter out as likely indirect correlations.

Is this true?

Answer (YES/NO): NO